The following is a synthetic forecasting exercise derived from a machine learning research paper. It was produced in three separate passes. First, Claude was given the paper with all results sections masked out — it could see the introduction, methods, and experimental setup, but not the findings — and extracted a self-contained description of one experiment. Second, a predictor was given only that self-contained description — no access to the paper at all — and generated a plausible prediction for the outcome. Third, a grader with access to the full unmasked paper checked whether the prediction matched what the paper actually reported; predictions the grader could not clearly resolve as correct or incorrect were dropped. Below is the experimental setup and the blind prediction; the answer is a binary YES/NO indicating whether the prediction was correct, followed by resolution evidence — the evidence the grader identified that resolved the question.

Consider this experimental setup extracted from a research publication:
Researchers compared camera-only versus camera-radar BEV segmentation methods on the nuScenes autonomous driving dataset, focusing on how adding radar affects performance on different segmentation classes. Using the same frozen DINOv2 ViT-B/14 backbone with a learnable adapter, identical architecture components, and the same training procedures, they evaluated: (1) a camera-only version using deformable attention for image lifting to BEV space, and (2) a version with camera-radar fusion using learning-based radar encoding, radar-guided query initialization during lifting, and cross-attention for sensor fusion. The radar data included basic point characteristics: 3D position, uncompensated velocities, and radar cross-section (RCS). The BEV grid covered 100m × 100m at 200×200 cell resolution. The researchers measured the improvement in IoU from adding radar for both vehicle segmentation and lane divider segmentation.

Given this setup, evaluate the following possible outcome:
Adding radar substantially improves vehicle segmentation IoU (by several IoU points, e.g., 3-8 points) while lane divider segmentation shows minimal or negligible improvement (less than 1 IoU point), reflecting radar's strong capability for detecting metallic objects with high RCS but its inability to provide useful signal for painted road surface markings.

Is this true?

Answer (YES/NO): NO